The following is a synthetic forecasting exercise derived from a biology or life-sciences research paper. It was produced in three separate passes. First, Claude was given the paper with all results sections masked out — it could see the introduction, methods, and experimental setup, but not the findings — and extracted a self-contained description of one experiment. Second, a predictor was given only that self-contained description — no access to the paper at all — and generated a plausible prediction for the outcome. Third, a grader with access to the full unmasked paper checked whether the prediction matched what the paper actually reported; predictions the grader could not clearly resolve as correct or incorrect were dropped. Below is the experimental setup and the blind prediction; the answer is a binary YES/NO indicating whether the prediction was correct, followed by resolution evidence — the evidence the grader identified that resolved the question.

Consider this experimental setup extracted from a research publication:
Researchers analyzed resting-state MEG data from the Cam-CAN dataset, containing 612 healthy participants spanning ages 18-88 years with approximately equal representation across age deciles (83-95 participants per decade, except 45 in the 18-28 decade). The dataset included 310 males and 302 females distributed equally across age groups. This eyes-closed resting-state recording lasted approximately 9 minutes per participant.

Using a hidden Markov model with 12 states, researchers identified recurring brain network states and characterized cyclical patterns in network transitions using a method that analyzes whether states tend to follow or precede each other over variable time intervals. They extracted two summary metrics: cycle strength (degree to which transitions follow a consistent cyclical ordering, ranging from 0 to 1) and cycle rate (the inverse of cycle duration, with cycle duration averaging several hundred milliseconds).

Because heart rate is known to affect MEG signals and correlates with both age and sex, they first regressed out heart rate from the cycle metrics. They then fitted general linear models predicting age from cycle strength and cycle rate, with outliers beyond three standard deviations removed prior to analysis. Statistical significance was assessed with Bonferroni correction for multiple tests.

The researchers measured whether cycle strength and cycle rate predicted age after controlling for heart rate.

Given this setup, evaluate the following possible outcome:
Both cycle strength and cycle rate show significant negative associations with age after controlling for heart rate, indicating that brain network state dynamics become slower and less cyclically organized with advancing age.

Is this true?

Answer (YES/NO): NO